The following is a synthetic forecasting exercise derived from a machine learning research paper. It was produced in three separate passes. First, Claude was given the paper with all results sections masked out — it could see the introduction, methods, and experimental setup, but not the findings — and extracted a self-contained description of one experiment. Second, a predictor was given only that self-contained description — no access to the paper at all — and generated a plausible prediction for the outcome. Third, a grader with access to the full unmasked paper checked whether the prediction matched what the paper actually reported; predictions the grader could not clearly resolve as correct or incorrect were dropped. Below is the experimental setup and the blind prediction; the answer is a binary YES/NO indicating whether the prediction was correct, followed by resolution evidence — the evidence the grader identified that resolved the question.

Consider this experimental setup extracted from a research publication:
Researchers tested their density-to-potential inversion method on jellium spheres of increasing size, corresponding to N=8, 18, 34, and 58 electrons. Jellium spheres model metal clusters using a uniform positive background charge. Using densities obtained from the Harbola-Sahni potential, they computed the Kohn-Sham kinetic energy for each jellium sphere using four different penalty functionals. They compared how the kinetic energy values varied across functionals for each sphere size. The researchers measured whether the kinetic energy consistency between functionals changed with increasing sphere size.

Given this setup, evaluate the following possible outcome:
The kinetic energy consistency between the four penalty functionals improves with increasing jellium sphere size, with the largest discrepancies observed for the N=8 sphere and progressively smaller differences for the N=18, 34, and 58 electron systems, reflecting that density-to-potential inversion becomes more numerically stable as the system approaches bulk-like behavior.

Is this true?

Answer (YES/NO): NO